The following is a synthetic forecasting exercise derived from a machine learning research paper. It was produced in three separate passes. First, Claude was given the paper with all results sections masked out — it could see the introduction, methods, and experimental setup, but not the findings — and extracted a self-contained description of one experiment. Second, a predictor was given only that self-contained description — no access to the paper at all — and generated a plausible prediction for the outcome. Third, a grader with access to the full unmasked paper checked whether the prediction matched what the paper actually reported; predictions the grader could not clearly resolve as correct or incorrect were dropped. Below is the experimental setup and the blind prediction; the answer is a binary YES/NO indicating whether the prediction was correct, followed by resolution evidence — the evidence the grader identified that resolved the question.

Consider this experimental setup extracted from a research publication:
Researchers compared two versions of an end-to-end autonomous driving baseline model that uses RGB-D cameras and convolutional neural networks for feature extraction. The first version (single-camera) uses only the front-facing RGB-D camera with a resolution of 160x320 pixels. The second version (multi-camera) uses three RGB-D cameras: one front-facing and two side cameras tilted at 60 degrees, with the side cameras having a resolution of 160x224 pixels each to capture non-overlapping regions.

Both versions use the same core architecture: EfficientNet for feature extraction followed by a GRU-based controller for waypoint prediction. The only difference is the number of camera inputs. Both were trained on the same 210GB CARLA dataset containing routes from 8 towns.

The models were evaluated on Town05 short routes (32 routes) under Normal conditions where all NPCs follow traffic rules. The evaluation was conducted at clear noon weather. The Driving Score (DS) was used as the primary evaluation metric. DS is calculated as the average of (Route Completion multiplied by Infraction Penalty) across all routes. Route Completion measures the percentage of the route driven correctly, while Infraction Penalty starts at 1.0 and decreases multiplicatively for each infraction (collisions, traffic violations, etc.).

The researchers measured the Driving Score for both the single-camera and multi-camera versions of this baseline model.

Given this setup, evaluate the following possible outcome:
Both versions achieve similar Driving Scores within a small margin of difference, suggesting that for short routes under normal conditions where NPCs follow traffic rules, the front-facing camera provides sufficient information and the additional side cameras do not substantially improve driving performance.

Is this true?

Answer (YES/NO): NO